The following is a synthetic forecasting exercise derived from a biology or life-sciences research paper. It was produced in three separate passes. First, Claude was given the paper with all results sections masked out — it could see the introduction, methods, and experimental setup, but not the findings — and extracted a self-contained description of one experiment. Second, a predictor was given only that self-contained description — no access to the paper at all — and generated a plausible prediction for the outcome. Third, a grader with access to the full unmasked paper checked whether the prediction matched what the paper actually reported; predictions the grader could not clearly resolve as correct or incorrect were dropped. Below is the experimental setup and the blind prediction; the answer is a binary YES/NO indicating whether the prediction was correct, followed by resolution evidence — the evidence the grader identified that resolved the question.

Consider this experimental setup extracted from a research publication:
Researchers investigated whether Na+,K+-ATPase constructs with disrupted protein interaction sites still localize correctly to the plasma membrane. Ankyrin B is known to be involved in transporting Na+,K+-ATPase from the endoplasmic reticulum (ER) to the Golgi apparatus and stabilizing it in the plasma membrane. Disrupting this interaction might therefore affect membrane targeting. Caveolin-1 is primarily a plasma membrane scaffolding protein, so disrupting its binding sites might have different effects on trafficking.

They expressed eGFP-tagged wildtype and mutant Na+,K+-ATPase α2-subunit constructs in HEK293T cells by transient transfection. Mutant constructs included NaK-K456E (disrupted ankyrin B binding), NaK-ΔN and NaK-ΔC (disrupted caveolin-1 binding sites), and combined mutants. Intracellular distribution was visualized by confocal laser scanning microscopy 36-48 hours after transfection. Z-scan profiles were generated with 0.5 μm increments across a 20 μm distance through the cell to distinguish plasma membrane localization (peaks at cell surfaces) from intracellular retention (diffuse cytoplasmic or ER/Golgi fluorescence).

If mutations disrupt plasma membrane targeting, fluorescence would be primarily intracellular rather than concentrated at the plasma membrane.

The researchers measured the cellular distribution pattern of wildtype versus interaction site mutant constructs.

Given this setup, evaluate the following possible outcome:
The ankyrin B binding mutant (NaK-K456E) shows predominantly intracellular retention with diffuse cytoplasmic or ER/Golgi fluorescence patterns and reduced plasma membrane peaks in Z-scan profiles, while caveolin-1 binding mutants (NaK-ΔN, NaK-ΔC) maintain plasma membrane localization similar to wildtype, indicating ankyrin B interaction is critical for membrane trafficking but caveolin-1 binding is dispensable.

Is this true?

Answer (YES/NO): NO